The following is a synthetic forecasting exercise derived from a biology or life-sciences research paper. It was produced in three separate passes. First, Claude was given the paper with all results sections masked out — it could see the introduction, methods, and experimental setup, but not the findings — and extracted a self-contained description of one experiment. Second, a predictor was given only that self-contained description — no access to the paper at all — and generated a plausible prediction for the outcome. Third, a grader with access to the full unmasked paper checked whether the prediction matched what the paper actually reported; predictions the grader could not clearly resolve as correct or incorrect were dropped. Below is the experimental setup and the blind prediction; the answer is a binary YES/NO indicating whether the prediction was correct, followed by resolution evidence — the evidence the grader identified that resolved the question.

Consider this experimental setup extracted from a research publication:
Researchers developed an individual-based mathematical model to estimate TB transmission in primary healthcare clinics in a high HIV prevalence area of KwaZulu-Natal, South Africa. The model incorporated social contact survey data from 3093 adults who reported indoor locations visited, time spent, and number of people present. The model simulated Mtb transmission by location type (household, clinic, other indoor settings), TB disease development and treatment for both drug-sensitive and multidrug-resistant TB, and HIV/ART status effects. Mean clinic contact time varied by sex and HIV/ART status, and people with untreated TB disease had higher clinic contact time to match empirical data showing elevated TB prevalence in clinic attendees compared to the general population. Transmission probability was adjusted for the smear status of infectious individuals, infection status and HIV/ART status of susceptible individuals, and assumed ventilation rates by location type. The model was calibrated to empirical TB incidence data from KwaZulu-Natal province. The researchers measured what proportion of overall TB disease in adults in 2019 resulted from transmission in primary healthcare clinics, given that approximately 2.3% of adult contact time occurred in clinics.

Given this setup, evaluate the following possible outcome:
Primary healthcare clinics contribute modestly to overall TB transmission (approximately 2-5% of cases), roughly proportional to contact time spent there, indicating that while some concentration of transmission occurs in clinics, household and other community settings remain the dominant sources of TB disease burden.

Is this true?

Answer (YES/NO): NO